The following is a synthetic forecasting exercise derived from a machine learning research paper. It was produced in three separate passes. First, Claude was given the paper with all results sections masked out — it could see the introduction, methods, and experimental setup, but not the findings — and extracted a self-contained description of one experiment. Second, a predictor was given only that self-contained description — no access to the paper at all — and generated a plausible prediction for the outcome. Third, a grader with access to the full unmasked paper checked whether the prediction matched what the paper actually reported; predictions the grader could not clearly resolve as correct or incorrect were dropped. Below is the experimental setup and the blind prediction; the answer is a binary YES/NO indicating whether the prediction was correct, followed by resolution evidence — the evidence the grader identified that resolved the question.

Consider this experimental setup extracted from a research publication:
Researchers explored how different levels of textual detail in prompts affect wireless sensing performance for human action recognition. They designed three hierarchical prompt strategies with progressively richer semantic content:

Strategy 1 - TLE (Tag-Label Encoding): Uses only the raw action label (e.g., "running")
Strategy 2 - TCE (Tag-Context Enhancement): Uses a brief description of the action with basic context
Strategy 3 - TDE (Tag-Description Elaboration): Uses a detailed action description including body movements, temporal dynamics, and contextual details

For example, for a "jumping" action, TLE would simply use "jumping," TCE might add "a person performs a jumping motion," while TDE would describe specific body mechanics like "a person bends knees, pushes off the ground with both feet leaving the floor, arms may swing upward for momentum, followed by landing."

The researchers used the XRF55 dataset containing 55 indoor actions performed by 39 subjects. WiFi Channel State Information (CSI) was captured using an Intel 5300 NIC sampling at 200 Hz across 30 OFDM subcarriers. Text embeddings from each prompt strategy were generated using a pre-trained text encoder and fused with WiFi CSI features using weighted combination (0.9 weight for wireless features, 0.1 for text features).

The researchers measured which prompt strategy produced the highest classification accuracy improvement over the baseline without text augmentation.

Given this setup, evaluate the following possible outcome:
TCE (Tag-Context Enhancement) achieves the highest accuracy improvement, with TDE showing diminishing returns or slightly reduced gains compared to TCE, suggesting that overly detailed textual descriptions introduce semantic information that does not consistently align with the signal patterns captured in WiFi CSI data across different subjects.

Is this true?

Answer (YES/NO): YES